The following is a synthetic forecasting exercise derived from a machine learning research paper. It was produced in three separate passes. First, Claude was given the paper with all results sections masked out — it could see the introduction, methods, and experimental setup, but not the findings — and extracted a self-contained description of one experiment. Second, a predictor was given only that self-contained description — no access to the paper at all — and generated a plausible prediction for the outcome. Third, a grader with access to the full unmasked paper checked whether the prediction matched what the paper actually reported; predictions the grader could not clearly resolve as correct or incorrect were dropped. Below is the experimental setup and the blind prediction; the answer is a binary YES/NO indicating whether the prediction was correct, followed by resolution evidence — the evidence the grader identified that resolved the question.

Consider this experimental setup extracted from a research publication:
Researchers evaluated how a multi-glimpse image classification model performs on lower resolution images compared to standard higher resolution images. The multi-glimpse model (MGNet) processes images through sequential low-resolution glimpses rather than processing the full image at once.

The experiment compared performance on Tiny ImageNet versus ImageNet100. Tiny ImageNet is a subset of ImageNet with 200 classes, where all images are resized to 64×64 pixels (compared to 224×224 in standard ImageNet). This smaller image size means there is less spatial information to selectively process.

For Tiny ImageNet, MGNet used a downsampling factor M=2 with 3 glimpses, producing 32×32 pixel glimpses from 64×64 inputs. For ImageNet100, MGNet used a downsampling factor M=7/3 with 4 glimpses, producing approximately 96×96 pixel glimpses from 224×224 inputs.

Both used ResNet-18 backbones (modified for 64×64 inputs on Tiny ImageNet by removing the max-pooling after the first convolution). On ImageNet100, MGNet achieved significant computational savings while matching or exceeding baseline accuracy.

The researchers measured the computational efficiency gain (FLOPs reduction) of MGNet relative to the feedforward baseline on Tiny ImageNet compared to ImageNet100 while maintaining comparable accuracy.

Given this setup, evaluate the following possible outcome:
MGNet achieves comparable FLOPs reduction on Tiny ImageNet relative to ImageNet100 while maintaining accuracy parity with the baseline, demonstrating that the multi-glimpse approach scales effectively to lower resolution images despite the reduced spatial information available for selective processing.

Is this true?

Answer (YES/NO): NO